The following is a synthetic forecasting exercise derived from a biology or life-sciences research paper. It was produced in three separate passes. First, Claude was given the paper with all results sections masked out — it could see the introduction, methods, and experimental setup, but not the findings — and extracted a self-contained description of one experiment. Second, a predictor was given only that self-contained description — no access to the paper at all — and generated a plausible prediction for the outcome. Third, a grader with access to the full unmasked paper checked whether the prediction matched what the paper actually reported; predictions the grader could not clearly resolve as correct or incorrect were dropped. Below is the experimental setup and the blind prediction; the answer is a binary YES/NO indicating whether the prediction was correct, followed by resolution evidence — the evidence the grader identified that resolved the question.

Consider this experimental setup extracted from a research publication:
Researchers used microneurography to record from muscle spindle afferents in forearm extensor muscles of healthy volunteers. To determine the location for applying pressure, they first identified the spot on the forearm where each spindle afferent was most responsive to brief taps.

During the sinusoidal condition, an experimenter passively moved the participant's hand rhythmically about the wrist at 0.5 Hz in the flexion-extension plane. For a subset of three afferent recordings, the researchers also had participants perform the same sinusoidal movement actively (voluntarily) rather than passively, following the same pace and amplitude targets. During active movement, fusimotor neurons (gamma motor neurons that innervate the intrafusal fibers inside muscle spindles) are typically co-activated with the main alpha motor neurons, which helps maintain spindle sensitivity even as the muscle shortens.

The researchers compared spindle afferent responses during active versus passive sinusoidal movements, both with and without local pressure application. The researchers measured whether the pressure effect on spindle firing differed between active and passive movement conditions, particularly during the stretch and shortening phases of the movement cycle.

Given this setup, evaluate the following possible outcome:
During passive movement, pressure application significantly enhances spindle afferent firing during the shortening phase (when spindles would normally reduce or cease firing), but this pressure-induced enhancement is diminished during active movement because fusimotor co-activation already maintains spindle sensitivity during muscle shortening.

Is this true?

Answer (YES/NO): NO